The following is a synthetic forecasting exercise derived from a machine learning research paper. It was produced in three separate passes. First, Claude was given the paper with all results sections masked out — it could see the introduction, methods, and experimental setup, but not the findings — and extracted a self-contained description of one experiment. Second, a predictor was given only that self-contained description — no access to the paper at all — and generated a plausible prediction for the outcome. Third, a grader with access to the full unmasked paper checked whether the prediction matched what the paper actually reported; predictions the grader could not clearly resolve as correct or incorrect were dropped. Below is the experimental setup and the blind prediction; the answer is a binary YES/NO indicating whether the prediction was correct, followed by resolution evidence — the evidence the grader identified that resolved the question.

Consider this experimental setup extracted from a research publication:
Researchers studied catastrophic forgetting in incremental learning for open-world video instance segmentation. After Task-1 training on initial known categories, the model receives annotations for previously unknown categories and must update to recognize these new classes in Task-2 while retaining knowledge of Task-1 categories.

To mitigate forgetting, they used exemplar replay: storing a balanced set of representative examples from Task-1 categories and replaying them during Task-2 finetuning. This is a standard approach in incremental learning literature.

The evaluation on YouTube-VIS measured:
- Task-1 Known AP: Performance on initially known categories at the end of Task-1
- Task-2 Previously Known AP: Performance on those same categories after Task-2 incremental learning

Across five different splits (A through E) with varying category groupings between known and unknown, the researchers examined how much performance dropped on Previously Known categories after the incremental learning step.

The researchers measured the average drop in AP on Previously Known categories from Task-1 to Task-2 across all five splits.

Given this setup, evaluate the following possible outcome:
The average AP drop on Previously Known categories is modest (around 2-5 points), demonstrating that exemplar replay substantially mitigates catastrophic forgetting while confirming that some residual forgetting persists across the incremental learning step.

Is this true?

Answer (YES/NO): YES